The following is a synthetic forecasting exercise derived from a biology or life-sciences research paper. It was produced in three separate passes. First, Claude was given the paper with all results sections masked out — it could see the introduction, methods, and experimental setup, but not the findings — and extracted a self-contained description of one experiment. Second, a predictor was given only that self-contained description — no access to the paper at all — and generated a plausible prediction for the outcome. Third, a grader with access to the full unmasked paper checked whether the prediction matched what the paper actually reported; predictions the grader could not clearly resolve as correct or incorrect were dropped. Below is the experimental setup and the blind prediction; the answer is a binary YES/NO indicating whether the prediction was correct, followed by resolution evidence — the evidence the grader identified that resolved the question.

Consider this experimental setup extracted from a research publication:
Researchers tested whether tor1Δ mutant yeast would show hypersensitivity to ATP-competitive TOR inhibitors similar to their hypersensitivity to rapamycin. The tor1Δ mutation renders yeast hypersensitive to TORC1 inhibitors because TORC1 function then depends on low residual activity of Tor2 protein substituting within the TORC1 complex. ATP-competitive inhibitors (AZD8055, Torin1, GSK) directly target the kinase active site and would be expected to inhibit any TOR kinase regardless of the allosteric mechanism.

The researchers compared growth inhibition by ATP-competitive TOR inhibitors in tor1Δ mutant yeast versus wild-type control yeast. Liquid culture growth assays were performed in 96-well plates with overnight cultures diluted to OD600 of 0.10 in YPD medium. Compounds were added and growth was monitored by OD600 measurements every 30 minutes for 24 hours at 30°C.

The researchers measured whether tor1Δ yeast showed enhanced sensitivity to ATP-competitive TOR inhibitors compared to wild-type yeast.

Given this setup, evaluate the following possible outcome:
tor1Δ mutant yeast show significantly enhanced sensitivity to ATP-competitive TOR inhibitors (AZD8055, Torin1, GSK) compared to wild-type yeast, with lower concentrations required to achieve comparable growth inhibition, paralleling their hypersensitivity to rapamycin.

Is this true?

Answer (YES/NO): YES